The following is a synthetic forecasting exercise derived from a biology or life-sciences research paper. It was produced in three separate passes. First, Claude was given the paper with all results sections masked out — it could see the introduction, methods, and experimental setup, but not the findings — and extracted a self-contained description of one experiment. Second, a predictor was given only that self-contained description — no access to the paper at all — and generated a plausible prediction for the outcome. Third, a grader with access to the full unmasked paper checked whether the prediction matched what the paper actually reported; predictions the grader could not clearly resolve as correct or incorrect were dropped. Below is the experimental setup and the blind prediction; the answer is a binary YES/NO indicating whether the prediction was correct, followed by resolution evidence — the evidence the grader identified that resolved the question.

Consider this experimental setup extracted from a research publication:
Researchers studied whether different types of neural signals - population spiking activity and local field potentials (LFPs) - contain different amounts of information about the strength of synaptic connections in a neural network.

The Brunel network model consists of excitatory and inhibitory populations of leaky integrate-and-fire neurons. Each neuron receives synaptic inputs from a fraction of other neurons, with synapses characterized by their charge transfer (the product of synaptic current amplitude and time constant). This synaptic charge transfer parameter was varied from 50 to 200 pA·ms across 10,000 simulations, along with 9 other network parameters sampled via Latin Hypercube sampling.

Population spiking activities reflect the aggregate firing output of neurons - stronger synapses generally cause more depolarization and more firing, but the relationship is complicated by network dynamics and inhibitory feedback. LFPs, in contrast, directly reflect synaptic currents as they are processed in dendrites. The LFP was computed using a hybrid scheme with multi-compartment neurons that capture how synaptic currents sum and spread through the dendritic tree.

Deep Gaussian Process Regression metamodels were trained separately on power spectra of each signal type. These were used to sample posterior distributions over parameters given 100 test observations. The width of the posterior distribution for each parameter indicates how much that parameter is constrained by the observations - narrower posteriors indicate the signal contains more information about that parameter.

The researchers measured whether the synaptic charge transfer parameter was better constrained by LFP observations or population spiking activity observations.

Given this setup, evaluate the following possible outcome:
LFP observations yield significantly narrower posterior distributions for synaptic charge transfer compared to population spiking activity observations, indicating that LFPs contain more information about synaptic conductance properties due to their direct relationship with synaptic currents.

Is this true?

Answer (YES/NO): YES